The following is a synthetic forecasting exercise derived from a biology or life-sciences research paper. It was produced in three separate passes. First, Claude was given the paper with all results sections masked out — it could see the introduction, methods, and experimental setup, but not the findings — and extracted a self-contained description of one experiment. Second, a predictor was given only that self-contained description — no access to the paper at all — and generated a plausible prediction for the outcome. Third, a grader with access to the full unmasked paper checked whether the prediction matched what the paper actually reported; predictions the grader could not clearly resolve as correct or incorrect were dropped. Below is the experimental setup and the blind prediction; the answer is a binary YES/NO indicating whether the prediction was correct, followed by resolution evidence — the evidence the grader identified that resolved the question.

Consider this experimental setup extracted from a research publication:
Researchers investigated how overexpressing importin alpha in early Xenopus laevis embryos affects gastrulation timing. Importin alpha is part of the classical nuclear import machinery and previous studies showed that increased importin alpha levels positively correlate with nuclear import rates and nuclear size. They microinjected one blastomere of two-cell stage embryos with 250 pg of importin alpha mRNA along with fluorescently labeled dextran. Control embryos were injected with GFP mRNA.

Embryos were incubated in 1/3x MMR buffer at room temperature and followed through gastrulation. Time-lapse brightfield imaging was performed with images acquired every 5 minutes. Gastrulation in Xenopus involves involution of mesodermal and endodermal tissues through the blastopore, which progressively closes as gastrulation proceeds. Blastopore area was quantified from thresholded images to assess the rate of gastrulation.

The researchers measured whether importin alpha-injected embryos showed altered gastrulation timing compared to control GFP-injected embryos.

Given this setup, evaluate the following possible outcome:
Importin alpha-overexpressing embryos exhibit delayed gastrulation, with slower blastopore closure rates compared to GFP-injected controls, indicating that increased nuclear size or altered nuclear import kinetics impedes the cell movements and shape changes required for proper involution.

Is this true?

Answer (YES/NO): NO